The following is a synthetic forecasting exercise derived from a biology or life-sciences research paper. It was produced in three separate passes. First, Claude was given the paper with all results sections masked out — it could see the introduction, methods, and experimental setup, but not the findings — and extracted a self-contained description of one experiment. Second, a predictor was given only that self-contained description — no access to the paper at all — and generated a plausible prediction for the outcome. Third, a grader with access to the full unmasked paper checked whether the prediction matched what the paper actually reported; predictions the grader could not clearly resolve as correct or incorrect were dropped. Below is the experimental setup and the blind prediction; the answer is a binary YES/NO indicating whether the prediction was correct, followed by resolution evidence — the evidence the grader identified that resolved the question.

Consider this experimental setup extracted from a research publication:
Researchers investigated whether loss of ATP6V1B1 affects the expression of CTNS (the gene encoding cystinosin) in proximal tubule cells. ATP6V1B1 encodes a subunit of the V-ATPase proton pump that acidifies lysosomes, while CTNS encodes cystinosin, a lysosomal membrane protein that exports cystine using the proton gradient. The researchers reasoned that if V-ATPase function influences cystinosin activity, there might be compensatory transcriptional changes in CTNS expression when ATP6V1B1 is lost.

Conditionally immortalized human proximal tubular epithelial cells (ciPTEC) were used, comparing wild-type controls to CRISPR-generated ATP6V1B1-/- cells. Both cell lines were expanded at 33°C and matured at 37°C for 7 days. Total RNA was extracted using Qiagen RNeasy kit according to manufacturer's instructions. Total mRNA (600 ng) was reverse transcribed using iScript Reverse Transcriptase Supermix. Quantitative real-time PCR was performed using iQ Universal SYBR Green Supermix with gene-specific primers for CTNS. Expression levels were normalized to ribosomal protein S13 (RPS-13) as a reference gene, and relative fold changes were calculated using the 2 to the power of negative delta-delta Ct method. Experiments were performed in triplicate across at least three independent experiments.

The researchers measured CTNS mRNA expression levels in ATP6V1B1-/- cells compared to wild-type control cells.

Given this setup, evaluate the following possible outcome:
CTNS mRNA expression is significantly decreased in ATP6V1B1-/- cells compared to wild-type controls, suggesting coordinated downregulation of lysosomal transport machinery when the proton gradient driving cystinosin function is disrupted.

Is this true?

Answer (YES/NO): NO